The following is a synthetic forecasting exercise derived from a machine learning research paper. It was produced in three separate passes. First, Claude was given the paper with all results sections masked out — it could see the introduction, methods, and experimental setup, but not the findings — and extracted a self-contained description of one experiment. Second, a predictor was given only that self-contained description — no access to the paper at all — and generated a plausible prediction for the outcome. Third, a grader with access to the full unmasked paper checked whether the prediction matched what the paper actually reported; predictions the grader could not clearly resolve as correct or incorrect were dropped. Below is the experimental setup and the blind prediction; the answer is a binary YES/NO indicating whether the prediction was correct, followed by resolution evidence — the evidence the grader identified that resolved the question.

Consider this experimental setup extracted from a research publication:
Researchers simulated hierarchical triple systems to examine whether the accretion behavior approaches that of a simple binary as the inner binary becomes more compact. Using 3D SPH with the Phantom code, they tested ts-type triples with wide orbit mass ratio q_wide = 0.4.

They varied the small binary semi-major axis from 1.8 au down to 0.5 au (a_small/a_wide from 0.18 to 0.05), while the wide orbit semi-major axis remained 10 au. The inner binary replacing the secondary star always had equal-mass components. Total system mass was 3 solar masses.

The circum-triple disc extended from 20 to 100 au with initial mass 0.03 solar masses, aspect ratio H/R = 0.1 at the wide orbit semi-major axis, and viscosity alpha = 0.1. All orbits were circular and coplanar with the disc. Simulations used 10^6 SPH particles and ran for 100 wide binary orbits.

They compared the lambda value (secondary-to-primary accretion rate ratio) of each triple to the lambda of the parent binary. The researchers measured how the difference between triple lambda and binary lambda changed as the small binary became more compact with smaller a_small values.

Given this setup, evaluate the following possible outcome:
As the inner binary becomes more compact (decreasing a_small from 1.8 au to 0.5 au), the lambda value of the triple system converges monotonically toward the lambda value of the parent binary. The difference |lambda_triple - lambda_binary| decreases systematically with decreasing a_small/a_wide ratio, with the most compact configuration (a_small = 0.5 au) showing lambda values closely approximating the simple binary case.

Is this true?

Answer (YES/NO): NO